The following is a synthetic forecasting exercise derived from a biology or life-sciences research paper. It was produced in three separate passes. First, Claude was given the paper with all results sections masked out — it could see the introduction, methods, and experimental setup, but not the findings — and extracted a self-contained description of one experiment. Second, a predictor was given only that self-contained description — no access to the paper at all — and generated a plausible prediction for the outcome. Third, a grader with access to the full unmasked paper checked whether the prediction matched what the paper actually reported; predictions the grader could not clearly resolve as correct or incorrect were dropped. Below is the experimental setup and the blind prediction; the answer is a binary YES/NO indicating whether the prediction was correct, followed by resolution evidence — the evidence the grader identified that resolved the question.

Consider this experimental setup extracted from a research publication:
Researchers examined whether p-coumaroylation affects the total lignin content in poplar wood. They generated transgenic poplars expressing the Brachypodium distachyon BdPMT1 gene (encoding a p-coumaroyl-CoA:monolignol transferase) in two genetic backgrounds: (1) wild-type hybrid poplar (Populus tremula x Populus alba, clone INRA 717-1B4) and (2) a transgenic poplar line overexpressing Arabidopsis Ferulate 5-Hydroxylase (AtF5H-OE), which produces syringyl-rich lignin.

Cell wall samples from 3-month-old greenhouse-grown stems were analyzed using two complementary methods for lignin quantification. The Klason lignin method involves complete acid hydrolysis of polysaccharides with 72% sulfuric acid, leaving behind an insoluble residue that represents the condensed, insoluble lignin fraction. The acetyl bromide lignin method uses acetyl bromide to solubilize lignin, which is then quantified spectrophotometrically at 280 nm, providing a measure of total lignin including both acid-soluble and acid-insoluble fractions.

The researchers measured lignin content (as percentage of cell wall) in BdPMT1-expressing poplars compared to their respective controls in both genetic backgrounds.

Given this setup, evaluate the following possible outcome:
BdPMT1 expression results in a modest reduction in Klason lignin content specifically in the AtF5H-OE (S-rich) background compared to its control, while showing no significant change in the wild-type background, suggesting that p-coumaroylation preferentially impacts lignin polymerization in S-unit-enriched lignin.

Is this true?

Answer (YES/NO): NO